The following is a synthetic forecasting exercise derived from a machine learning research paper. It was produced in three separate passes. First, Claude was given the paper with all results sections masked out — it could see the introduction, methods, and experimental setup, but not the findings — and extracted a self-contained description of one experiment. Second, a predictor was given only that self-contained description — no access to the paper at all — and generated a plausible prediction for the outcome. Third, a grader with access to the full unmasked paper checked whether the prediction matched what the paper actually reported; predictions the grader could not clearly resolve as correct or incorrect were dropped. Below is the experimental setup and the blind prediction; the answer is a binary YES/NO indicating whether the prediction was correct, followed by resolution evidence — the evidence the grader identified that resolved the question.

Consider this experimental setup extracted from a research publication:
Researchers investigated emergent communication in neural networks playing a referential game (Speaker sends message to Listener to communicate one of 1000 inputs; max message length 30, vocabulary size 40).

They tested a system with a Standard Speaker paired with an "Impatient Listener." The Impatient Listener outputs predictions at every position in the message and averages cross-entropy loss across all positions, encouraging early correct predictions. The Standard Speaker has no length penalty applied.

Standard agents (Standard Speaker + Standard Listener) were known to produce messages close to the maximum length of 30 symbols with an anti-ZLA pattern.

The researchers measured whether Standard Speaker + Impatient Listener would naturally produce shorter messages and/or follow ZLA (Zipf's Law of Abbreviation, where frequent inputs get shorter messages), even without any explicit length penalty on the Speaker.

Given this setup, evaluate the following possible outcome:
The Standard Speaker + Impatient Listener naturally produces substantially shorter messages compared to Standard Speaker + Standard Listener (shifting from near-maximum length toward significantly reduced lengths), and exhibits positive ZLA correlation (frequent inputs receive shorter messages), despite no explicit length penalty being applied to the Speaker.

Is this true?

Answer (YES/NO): NO